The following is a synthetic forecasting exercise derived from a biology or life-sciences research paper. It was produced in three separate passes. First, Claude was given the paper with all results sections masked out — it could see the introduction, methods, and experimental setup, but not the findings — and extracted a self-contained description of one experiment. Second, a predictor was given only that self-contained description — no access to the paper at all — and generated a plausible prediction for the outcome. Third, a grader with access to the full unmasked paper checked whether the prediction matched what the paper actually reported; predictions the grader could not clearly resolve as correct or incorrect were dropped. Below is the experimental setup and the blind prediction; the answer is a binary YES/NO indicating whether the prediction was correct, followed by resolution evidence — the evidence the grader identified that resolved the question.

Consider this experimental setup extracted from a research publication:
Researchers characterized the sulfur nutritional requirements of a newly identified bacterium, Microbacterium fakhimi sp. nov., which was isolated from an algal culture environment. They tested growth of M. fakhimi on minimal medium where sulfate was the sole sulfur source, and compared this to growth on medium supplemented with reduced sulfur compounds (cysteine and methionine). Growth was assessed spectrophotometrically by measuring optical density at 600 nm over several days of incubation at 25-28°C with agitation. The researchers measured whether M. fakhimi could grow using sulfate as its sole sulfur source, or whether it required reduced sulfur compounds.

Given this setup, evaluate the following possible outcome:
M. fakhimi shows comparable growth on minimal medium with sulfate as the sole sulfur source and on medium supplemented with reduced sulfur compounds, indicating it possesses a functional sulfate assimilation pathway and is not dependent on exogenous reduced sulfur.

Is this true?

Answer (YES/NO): NO